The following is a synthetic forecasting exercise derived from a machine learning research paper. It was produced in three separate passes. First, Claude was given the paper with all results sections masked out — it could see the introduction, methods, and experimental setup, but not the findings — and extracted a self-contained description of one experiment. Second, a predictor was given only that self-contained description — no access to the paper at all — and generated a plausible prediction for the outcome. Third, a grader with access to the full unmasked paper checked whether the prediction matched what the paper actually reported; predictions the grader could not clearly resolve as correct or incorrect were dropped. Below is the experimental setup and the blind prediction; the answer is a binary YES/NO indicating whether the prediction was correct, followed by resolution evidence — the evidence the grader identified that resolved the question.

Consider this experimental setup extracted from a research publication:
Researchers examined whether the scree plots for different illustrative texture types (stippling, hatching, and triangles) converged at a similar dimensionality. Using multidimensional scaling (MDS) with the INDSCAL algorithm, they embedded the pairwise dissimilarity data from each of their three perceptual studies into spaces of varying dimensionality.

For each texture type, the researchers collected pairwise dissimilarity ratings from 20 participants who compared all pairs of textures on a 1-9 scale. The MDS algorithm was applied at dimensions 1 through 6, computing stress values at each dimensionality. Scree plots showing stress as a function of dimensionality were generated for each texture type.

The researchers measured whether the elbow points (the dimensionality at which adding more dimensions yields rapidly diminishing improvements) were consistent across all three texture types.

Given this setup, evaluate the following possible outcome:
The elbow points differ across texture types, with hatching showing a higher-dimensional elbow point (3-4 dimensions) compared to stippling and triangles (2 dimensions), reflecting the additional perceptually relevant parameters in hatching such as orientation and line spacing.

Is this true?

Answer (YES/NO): NO